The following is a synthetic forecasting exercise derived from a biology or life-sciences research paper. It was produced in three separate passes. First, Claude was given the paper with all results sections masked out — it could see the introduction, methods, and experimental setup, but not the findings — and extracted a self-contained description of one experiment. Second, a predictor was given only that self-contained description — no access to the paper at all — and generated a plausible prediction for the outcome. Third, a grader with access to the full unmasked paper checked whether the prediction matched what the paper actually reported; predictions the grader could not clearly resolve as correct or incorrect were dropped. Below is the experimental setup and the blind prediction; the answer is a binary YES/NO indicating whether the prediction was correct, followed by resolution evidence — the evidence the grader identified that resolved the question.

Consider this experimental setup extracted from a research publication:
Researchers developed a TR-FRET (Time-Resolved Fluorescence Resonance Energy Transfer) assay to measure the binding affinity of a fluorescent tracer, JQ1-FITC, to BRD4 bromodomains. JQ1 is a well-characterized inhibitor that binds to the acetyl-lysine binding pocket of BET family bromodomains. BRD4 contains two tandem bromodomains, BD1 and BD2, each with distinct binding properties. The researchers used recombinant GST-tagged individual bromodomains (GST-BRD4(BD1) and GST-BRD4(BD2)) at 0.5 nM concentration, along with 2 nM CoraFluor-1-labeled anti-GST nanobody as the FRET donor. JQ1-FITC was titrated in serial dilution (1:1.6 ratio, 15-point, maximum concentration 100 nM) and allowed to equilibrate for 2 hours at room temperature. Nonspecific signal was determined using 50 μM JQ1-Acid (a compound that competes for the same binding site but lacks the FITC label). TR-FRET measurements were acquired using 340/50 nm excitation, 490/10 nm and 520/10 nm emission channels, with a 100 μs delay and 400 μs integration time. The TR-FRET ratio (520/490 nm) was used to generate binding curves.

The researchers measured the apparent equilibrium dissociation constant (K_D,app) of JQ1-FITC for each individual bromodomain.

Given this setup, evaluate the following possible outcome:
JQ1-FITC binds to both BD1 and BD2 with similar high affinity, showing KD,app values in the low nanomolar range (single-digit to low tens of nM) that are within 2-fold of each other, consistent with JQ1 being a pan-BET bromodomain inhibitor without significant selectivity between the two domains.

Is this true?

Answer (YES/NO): YES